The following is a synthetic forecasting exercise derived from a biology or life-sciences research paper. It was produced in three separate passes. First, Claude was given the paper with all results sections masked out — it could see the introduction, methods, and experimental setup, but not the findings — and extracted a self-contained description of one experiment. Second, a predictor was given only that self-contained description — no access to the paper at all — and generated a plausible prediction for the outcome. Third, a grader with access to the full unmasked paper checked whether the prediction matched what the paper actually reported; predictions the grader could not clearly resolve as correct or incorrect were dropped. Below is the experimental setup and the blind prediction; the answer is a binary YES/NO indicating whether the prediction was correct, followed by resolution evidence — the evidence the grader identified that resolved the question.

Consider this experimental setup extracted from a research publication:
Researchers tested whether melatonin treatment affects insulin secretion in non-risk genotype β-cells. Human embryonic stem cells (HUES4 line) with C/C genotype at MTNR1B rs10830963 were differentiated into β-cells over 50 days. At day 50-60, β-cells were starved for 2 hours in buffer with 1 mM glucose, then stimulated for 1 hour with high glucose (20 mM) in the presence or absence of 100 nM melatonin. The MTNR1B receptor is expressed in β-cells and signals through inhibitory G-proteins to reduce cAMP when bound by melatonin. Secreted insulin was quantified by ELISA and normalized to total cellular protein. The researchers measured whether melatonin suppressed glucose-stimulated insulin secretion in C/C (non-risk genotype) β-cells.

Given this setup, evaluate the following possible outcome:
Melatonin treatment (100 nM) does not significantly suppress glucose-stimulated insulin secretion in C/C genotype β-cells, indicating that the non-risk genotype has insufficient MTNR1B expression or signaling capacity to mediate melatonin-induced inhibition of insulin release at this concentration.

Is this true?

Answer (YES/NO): YES